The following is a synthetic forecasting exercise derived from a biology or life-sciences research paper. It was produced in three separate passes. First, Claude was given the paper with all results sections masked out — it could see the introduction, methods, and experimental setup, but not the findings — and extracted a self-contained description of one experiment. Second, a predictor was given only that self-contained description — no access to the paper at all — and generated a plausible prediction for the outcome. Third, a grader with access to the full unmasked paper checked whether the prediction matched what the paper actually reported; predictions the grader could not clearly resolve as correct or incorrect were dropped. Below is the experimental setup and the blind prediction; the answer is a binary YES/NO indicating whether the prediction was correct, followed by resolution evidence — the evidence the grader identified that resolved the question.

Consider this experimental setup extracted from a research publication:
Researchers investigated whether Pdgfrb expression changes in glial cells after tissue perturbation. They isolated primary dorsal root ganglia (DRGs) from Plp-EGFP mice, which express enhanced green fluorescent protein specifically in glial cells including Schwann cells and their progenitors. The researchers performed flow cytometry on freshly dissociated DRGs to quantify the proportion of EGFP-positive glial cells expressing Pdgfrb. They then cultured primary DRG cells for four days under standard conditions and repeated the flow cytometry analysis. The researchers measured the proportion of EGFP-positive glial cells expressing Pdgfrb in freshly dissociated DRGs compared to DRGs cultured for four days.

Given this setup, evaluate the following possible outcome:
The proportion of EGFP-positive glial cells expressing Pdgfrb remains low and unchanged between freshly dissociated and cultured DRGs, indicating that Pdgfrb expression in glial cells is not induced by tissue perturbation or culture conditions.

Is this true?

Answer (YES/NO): NO